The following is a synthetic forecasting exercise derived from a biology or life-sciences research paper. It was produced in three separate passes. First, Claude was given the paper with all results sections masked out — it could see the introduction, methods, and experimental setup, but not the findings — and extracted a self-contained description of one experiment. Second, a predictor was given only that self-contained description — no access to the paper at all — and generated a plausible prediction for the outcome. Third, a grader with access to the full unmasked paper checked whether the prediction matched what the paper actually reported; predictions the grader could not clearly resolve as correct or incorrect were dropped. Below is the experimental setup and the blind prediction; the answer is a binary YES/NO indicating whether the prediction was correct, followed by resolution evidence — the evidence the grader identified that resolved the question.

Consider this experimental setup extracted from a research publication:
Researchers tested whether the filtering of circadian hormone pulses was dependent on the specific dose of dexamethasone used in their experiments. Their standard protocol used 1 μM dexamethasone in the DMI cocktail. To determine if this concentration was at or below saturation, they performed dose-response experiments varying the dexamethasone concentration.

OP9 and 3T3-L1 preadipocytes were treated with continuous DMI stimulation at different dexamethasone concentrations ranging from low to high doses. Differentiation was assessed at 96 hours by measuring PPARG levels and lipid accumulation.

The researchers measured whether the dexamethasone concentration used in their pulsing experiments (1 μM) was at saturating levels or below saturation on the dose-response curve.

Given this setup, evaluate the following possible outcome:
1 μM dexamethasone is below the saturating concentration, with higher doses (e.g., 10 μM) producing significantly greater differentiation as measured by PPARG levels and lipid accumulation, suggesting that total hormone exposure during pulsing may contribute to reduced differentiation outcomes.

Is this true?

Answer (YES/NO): NO